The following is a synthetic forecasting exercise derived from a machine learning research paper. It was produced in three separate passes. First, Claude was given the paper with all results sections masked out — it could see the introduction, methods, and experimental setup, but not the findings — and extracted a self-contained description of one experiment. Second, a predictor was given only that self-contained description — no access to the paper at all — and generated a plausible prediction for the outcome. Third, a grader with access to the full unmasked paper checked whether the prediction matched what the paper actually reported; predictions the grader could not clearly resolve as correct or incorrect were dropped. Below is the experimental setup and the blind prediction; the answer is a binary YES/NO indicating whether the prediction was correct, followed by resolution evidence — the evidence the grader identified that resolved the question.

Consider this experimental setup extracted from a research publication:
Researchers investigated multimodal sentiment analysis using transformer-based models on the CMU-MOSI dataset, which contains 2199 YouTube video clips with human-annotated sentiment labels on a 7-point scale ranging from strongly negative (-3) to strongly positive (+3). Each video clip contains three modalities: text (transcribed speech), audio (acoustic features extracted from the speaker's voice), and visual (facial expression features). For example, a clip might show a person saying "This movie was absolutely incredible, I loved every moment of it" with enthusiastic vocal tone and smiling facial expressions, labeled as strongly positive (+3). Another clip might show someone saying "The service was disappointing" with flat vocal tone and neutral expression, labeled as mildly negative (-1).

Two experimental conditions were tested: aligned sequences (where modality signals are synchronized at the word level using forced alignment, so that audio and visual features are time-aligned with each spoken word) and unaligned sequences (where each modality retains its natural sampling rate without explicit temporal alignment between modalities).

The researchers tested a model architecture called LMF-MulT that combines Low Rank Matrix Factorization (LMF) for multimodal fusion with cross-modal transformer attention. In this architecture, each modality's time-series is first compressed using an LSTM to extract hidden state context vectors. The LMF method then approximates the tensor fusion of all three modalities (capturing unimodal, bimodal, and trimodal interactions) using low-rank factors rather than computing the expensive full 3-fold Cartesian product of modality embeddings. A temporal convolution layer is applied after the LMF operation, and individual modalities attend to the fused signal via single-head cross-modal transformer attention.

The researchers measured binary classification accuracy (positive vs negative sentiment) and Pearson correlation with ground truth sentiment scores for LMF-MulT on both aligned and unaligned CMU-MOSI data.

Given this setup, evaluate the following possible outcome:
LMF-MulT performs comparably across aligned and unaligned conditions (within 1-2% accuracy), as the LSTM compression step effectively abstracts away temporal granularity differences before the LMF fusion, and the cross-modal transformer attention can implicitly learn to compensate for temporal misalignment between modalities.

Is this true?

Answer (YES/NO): YES